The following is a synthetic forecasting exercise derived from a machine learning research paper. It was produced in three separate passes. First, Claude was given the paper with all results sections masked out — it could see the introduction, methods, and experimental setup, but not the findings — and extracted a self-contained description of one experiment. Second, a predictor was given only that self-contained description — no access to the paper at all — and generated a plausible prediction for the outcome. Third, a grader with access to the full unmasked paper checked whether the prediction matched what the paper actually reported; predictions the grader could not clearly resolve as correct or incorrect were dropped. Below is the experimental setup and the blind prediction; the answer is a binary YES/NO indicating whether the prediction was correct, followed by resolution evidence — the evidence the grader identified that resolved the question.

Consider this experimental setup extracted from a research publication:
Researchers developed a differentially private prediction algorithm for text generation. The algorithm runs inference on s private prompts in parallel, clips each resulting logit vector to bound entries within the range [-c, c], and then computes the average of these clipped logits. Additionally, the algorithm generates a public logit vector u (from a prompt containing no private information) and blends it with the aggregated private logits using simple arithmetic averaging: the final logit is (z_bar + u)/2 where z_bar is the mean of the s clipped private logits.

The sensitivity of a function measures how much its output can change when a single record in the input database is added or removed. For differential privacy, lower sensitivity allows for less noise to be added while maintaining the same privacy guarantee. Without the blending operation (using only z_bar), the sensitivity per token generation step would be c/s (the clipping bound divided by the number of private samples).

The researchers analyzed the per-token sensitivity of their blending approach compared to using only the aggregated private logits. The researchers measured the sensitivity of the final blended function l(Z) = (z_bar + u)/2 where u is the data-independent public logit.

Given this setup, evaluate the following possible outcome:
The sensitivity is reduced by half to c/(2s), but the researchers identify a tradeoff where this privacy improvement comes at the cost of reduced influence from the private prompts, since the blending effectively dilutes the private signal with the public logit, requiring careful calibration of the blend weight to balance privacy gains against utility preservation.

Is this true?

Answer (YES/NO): NO